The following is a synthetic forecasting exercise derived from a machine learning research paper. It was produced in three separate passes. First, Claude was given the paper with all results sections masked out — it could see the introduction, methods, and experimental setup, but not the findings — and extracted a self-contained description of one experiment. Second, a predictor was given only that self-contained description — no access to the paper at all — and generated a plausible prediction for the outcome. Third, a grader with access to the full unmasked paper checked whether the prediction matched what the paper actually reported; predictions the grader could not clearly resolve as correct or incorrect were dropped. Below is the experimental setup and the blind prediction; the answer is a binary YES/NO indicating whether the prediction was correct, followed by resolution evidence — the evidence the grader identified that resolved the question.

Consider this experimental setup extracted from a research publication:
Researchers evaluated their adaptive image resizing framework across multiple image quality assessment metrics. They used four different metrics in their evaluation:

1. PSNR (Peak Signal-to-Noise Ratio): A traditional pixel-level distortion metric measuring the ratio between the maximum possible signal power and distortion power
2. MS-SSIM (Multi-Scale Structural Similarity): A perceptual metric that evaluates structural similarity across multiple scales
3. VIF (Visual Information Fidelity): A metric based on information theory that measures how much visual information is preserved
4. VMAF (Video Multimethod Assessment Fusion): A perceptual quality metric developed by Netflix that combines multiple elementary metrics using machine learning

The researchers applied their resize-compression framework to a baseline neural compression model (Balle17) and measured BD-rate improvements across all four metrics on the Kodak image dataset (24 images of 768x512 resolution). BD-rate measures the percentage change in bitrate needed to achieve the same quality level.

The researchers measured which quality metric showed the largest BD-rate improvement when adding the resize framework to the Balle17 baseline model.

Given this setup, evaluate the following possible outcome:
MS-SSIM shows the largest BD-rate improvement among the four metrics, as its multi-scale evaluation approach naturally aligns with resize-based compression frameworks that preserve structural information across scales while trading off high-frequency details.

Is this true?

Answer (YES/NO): NO